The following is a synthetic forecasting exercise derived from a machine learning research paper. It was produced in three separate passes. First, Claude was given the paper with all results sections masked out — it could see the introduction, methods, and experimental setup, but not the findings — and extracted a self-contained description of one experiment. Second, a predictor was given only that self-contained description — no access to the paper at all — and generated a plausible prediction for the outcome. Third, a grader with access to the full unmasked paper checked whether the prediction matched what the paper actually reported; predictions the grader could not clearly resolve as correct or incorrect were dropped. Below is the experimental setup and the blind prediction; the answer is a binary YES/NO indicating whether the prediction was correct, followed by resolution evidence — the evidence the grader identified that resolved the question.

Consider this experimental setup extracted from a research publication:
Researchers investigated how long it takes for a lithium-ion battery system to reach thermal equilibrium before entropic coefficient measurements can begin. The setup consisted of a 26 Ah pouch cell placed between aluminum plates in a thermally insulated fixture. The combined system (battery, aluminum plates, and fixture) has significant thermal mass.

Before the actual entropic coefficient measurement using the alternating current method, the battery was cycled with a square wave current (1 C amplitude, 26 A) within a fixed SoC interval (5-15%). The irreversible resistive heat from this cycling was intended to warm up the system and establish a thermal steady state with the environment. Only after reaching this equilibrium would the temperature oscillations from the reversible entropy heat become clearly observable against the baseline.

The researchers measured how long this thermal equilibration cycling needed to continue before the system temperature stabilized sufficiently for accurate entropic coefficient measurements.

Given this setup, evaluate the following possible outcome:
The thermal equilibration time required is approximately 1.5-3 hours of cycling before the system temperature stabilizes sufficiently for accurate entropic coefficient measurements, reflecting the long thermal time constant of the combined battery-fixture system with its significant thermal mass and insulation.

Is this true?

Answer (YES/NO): NO